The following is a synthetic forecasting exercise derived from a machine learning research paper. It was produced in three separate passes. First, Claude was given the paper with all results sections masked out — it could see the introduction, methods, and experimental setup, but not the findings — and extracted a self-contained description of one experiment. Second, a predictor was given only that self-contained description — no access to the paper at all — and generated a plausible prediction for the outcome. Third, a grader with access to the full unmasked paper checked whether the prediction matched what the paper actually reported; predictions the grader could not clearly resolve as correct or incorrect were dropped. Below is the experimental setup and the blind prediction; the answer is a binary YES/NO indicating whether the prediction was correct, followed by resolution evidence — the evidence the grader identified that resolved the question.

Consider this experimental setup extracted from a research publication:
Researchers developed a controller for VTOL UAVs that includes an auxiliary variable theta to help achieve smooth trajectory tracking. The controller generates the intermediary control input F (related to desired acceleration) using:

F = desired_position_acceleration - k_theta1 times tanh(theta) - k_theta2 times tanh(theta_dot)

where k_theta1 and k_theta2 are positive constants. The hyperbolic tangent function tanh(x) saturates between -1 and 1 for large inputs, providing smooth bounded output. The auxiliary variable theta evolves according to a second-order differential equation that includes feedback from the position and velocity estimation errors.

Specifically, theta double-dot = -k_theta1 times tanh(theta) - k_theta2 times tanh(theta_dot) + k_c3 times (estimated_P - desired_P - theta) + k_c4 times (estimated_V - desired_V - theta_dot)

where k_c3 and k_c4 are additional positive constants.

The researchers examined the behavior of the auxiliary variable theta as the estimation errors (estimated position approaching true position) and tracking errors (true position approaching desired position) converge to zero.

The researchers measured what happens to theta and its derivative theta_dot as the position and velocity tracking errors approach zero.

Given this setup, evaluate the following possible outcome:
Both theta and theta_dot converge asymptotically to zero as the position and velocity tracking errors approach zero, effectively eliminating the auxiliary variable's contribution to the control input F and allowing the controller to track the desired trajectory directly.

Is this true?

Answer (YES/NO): YES